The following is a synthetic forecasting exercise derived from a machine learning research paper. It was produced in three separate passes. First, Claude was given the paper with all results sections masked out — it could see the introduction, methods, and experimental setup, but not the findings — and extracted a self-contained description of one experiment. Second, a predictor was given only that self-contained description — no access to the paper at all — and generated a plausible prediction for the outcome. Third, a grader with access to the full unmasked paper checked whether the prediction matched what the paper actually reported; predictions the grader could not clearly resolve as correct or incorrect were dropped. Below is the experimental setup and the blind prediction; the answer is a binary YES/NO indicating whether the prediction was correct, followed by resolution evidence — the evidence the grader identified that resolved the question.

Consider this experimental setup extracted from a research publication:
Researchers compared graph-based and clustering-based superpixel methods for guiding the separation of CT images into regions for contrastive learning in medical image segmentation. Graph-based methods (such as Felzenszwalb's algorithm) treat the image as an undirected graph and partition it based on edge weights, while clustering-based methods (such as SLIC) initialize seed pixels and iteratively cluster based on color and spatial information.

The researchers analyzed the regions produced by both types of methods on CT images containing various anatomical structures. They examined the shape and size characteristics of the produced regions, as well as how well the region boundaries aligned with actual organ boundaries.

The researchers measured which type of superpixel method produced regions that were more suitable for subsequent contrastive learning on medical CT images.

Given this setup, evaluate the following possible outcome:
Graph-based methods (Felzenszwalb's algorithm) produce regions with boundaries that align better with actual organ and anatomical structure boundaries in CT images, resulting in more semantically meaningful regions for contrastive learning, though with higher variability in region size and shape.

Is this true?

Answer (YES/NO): NO